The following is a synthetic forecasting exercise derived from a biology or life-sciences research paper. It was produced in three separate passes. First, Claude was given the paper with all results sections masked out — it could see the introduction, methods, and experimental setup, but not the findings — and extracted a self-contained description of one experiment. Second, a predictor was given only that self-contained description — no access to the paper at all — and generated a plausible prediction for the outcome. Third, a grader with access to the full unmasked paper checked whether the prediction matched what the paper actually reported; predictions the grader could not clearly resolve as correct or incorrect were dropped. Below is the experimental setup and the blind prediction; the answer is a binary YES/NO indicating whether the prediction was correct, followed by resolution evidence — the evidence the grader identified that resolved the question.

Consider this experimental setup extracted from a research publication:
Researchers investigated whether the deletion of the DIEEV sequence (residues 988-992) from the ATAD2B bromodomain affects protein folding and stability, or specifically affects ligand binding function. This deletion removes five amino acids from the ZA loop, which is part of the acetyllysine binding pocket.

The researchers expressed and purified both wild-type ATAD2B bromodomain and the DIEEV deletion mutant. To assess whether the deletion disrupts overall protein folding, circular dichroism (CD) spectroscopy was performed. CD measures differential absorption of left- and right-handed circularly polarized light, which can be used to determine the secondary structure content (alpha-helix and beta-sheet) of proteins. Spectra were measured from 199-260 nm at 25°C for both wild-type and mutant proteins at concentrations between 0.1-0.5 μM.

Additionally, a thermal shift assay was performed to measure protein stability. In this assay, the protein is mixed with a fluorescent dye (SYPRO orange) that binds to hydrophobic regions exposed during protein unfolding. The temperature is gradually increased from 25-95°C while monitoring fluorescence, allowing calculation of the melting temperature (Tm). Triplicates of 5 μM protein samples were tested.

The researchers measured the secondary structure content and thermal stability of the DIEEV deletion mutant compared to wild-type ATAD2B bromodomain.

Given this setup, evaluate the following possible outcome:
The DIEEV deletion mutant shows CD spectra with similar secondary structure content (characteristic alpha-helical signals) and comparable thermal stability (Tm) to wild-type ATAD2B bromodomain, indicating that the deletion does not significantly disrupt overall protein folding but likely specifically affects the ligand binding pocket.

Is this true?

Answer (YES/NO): NO